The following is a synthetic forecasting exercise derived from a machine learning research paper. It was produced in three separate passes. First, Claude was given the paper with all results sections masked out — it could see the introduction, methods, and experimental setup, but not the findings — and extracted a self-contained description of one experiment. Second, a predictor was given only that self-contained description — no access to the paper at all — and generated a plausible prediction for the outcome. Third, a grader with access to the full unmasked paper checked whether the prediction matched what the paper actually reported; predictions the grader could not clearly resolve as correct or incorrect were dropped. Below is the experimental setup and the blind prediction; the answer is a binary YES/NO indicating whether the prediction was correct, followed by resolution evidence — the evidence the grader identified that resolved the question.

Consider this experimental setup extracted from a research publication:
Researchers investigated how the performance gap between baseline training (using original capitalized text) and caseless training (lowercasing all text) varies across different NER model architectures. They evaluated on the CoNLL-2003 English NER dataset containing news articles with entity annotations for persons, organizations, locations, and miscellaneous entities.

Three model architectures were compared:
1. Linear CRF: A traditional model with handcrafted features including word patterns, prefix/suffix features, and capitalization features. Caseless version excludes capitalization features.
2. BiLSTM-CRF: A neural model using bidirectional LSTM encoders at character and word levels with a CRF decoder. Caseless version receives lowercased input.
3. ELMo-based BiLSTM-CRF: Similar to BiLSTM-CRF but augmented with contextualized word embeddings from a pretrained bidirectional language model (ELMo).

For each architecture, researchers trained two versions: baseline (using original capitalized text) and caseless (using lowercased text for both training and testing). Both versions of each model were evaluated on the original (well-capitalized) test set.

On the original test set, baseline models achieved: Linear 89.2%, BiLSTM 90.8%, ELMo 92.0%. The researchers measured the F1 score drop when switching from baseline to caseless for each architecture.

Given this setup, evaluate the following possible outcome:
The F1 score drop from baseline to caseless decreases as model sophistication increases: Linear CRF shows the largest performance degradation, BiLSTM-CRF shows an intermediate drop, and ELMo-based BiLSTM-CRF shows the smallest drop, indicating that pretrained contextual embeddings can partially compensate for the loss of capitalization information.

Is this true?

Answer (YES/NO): YES